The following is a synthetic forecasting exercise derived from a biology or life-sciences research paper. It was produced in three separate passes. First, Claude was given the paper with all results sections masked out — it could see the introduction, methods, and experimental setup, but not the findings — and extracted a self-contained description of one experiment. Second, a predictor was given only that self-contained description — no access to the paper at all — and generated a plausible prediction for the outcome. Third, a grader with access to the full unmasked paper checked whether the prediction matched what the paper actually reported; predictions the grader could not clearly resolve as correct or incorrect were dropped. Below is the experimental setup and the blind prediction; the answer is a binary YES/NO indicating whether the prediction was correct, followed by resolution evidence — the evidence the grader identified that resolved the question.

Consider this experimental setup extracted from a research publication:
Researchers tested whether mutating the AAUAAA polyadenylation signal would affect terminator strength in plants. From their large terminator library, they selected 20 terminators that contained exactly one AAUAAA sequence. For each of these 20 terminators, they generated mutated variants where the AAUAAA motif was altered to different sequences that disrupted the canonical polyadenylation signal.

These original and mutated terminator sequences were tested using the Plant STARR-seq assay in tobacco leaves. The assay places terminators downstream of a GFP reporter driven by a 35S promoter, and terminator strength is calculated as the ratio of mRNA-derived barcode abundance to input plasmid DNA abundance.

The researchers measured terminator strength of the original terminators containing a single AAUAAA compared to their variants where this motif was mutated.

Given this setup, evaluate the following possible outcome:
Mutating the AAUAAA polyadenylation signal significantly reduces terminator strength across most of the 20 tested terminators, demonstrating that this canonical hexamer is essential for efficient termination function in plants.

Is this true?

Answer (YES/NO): YES